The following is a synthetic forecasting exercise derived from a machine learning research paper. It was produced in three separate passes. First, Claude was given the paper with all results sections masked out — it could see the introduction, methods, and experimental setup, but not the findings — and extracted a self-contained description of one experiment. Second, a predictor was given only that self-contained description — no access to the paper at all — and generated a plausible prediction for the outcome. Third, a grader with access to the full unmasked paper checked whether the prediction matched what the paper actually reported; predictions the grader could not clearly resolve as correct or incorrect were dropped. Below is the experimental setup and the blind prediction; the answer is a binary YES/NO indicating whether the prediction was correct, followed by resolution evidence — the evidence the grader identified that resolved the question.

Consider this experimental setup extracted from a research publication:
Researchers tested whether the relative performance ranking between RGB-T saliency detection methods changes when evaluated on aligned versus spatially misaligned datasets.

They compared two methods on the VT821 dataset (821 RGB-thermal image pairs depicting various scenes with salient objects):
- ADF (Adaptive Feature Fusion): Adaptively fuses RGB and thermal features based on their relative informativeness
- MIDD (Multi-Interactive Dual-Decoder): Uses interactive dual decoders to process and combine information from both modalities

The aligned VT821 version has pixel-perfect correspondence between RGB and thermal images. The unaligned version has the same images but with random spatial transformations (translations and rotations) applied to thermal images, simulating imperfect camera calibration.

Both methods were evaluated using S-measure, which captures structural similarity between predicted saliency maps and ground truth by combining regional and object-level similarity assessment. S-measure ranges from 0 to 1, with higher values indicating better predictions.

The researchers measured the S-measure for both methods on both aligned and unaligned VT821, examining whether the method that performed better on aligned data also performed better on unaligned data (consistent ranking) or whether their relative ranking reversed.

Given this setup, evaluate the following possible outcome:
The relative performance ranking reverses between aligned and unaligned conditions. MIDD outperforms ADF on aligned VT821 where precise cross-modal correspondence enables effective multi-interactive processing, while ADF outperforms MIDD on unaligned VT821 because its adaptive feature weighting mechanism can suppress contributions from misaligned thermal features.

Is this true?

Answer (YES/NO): NO